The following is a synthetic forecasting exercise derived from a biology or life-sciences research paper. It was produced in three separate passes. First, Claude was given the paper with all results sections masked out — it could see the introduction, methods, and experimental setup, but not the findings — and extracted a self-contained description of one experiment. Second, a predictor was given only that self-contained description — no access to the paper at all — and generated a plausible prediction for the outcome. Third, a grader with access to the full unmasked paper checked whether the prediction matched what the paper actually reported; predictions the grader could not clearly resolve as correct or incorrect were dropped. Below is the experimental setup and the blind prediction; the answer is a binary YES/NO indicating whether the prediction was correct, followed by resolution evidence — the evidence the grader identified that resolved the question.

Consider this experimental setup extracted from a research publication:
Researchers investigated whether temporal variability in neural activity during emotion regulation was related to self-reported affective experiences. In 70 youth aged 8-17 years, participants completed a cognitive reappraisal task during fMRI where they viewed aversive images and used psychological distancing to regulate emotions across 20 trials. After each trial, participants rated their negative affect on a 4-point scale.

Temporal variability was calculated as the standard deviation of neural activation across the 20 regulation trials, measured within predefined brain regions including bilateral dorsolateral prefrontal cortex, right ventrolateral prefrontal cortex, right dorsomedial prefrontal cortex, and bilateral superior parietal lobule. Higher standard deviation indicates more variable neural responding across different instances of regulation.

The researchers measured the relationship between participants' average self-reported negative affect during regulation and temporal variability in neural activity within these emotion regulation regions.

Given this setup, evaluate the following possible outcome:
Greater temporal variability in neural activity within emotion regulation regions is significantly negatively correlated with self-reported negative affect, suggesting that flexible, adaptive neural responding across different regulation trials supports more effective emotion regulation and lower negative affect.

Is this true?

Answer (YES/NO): NO